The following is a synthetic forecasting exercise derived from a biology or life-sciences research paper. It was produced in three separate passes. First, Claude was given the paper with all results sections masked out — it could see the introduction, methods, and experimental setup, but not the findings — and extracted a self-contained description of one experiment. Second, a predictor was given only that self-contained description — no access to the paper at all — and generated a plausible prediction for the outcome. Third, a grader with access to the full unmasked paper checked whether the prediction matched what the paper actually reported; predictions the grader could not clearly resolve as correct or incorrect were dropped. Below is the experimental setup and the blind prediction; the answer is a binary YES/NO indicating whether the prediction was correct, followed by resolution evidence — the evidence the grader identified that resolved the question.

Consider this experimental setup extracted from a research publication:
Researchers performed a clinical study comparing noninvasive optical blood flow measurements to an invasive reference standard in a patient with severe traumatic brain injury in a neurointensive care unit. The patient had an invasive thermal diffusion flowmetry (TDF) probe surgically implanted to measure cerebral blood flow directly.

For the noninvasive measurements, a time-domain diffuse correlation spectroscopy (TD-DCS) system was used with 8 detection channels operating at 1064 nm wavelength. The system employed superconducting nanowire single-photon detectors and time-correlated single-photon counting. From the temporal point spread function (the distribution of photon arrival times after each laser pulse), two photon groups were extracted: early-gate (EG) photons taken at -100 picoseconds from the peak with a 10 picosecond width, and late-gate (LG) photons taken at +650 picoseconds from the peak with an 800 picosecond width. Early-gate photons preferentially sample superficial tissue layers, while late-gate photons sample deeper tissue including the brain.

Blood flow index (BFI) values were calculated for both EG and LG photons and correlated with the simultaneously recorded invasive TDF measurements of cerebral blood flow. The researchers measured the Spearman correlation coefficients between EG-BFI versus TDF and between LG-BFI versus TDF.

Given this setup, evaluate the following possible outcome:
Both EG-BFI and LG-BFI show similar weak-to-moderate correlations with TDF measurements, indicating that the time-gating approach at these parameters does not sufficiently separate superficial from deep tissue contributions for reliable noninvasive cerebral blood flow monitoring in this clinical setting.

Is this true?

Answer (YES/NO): NO